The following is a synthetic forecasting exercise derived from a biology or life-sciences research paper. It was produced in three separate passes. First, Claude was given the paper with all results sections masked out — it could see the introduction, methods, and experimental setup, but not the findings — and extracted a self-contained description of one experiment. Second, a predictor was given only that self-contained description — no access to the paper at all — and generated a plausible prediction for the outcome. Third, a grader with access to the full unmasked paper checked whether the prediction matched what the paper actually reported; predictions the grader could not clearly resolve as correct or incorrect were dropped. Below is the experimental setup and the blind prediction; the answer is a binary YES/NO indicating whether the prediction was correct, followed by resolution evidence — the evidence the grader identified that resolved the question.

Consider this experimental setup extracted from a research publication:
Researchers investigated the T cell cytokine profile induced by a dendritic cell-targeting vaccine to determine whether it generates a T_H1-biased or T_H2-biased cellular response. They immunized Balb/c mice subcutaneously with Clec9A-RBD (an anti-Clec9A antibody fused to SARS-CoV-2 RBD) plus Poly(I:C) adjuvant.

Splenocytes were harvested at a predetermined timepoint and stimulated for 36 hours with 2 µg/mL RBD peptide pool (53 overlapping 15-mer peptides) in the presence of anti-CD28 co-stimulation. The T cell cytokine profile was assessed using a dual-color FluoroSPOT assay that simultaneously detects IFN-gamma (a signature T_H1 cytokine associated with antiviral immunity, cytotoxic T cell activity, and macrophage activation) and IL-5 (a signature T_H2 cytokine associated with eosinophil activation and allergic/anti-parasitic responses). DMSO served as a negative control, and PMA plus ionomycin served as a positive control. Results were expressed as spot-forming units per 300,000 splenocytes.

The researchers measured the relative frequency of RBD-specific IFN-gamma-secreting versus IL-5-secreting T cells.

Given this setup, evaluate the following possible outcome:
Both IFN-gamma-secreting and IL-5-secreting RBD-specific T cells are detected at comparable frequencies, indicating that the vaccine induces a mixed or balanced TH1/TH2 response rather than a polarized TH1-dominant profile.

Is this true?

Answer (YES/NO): NO